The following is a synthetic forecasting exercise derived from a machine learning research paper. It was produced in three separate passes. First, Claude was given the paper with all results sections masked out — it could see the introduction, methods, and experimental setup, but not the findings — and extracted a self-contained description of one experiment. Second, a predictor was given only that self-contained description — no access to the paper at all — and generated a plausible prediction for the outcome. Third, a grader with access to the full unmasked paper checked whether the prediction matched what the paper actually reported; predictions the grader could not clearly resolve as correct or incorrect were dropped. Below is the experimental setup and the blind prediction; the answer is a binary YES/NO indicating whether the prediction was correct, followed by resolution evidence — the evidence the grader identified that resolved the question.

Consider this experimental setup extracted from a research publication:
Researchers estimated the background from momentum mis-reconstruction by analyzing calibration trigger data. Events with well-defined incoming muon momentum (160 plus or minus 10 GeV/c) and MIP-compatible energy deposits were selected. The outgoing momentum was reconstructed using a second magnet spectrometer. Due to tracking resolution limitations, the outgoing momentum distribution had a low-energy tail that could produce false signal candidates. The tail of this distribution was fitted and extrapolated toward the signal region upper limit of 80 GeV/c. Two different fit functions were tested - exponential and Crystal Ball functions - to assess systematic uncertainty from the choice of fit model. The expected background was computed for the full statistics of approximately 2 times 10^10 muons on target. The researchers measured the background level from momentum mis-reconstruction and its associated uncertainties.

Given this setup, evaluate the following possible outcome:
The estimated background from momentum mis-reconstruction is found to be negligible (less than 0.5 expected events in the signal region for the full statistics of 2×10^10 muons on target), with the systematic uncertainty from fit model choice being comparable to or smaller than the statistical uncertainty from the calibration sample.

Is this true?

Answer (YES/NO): YES